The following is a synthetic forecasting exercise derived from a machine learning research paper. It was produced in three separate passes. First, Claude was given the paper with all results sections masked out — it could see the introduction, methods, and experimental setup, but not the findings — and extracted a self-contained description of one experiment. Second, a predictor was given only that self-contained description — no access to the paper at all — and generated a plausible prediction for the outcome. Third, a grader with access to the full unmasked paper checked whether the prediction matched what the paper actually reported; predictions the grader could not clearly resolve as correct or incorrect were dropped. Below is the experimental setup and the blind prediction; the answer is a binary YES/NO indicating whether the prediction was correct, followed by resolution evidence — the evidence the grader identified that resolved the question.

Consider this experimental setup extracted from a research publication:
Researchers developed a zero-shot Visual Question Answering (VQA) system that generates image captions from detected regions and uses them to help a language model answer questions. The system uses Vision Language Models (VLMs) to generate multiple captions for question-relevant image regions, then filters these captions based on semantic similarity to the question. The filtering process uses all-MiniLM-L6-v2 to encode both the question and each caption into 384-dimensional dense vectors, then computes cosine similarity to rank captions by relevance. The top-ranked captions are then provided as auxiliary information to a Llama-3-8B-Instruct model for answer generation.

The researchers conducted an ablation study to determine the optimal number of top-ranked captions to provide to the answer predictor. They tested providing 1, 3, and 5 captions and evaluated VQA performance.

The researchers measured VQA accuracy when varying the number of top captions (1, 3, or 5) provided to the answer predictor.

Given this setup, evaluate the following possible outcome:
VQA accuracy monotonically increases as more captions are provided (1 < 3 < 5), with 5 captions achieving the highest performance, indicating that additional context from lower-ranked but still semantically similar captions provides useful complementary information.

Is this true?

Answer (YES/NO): NO